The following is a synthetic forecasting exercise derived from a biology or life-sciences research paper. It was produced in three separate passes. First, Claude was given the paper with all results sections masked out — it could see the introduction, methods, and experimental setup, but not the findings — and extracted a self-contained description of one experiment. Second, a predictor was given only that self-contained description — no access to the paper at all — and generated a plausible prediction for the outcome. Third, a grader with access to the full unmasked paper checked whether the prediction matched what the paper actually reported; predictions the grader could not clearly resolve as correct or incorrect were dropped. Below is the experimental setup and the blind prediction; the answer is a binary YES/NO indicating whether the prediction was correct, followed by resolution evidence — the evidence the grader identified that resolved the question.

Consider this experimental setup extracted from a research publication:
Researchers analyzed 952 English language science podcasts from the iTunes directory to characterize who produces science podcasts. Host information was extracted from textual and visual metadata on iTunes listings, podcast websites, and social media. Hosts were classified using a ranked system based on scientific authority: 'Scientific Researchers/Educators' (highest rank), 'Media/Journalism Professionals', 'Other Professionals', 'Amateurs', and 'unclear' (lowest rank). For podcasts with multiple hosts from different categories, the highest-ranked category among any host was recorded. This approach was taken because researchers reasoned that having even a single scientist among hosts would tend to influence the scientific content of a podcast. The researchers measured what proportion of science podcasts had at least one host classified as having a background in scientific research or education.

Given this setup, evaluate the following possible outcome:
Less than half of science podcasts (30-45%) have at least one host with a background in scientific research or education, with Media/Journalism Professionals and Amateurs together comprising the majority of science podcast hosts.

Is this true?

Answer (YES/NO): NO